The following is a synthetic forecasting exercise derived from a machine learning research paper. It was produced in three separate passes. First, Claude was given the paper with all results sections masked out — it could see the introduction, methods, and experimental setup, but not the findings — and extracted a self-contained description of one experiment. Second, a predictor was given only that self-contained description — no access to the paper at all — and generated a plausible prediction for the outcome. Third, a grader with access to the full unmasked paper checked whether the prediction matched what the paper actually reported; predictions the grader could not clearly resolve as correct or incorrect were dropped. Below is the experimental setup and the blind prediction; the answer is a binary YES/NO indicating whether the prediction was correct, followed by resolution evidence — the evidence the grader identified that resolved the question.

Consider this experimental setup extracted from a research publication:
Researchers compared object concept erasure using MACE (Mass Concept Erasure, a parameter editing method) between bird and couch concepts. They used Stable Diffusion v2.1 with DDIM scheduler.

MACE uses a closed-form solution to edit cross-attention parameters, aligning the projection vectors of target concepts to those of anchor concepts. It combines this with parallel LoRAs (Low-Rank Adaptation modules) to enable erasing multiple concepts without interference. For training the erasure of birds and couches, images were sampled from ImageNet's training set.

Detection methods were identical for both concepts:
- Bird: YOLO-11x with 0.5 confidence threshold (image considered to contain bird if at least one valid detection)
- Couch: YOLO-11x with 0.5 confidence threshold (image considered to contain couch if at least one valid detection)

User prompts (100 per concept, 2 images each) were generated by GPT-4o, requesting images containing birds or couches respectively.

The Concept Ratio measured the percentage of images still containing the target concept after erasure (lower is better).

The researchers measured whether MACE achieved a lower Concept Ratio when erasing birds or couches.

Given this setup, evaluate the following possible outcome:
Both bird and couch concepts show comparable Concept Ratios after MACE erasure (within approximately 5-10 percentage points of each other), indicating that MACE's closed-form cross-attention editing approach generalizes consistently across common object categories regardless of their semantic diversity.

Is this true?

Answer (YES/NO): NO